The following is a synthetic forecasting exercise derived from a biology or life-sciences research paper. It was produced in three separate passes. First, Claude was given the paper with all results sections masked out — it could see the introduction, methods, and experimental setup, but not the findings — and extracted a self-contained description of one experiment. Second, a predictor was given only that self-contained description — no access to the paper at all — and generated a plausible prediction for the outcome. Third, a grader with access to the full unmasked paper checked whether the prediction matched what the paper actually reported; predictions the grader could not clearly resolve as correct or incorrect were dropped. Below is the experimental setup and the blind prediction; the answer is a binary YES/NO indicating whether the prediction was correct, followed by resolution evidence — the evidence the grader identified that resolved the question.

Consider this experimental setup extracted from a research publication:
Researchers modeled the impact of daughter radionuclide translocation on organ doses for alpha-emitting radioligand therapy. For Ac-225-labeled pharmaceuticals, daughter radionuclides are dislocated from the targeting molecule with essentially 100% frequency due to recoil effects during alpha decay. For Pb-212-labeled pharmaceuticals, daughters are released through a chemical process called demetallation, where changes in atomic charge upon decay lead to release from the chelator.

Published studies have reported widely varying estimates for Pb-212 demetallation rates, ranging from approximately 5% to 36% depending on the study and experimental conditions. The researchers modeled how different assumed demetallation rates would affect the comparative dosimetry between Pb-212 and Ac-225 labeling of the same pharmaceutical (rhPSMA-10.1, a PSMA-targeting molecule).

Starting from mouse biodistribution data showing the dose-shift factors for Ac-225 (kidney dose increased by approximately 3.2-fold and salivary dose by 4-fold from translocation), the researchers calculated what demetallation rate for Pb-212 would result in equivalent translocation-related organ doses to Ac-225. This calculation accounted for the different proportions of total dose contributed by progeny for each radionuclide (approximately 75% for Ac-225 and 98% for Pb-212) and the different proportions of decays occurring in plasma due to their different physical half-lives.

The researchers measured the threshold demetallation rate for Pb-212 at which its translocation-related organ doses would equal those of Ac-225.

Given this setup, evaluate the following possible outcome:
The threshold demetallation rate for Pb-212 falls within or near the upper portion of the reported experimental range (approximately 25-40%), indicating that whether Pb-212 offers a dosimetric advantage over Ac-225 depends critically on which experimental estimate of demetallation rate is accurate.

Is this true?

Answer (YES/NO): NO